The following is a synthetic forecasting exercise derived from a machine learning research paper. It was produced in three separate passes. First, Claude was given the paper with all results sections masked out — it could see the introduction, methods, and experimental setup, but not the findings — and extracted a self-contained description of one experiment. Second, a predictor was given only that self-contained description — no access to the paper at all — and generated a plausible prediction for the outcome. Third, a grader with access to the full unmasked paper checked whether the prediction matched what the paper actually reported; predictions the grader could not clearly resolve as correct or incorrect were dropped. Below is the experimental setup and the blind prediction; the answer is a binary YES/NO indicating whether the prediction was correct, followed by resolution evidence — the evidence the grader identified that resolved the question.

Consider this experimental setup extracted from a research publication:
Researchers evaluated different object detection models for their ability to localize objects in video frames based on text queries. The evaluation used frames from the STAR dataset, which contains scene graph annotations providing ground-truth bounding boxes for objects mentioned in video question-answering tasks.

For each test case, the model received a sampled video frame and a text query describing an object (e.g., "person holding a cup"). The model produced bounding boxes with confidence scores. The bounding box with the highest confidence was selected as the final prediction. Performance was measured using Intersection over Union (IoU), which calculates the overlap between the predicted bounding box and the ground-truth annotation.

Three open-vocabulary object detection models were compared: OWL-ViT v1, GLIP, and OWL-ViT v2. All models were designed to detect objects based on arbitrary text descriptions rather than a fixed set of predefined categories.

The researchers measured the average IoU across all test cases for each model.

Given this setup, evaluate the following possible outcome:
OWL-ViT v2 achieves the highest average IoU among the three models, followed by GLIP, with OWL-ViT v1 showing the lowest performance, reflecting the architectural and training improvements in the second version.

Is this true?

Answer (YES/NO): YES